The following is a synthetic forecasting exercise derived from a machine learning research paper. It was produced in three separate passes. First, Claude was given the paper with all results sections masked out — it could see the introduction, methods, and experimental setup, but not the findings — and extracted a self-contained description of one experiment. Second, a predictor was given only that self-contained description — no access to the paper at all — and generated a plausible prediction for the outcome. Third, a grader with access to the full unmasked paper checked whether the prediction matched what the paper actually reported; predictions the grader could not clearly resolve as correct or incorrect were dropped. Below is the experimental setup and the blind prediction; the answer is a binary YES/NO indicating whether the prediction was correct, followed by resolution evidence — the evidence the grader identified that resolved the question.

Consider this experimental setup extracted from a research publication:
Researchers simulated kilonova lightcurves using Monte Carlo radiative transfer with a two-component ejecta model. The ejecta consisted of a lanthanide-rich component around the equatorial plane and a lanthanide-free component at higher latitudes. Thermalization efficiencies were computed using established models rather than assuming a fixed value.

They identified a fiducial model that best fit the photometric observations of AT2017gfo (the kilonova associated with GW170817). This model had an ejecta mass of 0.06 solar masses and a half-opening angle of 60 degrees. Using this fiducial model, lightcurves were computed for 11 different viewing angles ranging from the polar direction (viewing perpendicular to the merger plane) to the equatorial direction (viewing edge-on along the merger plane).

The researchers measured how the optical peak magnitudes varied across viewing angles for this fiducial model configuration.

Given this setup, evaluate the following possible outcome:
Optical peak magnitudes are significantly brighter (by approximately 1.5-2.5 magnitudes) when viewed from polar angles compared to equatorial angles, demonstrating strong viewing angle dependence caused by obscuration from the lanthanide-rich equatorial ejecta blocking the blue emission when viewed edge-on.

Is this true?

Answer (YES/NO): YES